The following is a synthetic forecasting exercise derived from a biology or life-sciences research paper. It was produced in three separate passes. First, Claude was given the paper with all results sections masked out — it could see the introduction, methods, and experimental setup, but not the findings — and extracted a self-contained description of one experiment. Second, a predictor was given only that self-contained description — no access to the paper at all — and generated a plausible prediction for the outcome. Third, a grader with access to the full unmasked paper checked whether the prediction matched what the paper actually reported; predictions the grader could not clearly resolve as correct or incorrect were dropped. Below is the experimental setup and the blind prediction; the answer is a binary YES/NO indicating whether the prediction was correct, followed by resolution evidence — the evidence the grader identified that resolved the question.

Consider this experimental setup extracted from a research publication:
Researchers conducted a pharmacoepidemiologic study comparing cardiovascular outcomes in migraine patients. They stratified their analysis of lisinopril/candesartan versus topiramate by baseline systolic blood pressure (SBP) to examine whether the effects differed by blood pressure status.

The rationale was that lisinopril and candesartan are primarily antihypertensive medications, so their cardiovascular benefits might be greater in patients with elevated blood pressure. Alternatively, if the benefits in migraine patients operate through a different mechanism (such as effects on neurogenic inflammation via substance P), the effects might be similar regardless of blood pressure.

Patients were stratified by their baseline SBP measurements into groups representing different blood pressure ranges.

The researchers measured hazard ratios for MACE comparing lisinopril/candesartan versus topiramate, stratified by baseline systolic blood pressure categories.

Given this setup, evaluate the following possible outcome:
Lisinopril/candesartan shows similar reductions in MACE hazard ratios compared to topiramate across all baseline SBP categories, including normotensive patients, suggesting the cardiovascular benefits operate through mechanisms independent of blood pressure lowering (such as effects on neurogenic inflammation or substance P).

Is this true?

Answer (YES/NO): NO